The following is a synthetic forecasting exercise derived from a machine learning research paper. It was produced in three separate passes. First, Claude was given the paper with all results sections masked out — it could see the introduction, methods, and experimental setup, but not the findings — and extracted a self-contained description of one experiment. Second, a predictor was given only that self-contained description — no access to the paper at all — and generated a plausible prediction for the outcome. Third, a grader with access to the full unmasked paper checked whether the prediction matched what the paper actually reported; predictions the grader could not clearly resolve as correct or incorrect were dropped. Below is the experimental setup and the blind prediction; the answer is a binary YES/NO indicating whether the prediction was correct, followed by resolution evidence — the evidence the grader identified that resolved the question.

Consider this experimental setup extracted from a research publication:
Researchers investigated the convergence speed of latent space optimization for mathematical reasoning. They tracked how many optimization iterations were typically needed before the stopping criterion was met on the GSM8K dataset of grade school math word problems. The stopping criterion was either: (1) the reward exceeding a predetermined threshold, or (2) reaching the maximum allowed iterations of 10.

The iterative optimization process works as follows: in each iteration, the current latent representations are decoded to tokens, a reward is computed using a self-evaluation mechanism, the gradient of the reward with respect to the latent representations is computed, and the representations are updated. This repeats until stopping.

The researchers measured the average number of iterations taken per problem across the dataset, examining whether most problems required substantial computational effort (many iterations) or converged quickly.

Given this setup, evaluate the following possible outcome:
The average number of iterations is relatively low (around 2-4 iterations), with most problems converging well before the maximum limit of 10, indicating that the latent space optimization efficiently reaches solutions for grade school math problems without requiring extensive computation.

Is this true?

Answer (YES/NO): NO